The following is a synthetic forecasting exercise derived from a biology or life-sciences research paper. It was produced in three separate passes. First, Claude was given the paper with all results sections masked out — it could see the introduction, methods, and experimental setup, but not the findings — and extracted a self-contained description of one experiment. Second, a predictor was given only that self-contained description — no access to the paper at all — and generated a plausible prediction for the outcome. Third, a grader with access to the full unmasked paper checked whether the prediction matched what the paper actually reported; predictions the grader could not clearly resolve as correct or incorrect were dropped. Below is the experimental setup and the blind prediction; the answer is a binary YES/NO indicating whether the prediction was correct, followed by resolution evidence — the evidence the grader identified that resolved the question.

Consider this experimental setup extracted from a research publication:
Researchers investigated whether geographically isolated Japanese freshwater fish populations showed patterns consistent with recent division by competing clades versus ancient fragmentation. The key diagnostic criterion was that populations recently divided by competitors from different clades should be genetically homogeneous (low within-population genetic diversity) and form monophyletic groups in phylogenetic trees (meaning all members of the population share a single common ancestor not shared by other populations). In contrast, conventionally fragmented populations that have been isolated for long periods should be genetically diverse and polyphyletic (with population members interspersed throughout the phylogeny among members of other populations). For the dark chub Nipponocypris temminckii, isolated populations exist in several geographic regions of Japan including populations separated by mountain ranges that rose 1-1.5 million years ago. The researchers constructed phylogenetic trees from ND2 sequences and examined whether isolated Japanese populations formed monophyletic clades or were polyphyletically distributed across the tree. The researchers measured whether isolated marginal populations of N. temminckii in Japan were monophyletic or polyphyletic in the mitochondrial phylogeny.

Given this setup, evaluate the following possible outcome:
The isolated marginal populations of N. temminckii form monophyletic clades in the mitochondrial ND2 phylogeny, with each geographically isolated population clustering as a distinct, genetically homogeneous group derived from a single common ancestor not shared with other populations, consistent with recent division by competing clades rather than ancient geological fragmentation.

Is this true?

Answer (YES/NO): YES